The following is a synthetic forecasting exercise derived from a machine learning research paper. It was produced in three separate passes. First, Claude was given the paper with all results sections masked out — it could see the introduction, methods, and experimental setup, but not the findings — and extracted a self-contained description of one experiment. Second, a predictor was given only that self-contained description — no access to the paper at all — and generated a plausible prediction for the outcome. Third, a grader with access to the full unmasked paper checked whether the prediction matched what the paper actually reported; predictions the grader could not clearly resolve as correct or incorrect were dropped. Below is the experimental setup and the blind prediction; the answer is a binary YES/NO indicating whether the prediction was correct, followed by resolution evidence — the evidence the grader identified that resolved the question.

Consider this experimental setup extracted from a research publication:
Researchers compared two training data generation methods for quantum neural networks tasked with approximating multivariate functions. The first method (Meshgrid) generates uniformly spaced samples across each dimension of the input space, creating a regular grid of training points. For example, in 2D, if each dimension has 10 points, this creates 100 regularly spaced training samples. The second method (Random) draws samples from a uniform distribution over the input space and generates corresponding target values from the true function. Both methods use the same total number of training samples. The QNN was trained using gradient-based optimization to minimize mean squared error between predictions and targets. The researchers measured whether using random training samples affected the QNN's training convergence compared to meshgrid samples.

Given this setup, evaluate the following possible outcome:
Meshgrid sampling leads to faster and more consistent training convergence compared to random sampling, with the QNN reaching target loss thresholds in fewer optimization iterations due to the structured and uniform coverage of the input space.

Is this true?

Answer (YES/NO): NO